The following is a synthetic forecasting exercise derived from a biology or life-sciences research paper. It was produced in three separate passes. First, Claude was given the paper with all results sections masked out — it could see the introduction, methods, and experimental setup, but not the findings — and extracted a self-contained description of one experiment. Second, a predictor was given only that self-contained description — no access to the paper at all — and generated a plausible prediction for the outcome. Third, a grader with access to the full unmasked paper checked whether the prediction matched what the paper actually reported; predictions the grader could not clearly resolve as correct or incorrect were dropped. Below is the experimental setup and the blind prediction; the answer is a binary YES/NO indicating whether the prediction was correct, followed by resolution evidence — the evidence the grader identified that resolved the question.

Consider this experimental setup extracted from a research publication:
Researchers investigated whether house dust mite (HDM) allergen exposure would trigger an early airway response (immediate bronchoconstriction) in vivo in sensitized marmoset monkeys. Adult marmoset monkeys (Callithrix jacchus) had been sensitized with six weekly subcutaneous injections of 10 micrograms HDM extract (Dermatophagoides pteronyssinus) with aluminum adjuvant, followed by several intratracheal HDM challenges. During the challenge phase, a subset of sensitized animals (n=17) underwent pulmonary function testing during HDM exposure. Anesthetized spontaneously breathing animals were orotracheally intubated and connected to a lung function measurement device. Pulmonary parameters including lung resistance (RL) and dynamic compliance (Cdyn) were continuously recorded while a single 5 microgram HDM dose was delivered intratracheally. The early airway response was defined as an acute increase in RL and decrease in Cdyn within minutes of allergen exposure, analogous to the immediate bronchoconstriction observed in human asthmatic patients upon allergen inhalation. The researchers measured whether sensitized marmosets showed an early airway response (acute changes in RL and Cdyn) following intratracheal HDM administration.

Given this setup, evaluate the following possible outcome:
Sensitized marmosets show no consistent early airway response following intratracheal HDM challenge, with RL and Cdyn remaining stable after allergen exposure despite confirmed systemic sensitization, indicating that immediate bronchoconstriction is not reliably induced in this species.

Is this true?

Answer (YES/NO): YES